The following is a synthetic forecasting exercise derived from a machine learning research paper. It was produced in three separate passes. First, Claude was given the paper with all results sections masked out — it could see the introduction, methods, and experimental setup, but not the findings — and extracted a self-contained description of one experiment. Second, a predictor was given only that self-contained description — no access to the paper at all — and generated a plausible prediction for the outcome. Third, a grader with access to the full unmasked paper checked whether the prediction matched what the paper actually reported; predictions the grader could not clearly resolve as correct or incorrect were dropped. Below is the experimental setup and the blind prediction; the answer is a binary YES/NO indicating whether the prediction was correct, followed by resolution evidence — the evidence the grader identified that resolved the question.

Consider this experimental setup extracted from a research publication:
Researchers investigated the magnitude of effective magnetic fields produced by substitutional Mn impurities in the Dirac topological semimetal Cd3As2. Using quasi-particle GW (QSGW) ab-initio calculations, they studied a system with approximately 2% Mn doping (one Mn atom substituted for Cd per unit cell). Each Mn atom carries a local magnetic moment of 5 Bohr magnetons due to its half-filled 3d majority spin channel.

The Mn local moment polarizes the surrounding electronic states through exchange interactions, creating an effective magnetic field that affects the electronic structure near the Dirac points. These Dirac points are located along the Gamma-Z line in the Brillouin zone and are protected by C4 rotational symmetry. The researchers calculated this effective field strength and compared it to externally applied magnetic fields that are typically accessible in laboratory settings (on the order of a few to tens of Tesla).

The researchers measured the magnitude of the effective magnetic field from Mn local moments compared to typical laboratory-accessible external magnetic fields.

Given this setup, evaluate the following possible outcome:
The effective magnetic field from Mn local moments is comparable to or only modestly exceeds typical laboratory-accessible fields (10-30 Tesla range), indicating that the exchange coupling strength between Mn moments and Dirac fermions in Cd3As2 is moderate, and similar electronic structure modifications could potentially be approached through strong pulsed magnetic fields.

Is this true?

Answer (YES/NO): NO